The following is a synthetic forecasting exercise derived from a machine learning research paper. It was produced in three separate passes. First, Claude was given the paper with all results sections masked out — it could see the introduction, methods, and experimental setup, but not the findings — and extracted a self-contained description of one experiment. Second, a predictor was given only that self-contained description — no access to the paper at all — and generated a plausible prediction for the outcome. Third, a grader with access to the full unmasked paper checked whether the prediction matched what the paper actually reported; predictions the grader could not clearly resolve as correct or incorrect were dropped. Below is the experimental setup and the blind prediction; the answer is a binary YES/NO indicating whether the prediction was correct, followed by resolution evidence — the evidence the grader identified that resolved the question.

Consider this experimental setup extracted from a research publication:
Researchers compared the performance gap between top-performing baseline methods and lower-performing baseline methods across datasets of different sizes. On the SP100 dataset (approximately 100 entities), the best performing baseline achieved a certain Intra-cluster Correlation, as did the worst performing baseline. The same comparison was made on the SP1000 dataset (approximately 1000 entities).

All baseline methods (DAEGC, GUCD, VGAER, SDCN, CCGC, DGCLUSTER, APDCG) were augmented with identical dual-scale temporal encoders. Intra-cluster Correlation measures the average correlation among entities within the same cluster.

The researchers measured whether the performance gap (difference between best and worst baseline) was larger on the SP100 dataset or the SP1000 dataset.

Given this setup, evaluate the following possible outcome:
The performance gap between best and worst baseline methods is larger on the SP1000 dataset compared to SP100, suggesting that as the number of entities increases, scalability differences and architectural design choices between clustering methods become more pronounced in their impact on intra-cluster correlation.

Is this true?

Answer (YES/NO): YES